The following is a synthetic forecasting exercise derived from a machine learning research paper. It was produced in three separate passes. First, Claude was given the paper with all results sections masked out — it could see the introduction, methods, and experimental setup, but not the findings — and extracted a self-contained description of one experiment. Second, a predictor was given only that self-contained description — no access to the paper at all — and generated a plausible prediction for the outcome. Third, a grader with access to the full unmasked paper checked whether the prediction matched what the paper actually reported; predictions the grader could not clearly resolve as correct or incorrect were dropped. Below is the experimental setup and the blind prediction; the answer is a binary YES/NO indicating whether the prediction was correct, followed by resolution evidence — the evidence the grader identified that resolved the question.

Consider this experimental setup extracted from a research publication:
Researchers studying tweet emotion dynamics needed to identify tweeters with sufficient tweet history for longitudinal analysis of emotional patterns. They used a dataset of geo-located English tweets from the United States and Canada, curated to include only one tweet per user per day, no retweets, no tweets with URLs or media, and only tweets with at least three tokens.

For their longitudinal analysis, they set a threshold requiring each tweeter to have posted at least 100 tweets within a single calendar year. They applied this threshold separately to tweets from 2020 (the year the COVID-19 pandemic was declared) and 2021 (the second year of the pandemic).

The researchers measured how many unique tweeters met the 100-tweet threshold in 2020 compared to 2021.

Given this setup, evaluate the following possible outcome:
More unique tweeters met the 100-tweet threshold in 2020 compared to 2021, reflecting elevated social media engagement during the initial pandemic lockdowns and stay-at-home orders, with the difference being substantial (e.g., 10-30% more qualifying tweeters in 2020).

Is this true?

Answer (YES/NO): NO